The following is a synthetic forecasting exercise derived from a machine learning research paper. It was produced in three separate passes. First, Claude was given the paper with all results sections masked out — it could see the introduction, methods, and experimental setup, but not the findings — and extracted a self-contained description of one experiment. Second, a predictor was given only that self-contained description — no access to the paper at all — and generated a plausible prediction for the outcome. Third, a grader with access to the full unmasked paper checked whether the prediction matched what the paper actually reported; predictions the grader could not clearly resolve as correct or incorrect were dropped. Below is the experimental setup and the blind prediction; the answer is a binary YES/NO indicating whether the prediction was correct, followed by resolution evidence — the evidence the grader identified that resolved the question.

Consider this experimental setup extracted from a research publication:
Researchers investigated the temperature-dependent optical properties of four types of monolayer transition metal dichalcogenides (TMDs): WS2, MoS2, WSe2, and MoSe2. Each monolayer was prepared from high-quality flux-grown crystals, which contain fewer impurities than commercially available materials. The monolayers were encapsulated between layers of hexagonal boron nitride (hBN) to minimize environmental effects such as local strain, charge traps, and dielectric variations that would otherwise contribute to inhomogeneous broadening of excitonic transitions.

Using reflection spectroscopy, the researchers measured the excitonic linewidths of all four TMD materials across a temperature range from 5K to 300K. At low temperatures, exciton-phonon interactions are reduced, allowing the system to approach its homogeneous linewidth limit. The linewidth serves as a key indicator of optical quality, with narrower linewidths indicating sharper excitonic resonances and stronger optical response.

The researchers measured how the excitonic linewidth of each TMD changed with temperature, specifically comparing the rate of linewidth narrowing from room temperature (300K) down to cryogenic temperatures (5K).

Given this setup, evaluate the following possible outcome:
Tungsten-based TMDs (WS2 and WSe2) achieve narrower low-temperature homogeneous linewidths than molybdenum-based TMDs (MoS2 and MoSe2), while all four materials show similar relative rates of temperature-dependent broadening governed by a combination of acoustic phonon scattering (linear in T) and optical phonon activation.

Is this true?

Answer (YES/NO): NO